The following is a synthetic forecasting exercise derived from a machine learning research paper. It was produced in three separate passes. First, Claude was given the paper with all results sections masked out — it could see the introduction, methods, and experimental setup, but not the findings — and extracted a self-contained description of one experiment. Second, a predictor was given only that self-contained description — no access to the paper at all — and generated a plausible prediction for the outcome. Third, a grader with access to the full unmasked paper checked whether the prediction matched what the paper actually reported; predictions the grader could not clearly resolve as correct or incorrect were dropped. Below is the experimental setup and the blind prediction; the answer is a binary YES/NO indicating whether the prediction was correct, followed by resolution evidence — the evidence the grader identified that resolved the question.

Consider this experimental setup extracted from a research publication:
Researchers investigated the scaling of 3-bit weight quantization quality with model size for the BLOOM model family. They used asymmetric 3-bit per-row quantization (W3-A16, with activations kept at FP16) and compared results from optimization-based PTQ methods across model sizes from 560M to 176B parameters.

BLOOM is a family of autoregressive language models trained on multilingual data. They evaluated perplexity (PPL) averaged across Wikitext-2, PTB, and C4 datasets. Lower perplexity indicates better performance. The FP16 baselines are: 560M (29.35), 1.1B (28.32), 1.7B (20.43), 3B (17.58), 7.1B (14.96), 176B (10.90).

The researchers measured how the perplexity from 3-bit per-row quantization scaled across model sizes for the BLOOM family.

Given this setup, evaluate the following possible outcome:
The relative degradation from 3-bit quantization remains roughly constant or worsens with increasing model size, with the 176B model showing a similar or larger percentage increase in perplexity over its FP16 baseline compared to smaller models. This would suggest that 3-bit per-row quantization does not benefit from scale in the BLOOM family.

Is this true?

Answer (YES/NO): YES